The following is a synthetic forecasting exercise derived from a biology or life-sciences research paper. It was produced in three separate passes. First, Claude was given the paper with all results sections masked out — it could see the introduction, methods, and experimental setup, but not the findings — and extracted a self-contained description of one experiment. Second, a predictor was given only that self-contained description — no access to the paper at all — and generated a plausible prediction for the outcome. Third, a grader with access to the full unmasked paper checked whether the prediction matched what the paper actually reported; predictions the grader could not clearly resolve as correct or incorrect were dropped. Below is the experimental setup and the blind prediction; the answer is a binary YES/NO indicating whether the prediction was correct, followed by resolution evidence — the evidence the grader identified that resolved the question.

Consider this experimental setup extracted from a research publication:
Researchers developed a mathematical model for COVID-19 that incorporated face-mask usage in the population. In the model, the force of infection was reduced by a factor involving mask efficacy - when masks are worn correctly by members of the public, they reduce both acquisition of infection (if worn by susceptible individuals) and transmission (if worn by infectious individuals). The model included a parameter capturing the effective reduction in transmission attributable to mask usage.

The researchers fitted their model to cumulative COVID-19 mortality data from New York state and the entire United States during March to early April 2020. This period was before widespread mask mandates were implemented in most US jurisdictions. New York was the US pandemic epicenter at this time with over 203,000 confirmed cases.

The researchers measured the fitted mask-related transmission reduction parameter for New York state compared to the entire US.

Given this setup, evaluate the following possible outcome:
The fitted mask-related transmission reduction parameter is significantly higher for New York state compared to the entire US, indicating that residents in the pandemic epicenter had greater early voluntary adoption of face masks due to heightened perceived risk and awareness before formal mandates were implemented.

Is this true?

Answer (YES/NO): NO